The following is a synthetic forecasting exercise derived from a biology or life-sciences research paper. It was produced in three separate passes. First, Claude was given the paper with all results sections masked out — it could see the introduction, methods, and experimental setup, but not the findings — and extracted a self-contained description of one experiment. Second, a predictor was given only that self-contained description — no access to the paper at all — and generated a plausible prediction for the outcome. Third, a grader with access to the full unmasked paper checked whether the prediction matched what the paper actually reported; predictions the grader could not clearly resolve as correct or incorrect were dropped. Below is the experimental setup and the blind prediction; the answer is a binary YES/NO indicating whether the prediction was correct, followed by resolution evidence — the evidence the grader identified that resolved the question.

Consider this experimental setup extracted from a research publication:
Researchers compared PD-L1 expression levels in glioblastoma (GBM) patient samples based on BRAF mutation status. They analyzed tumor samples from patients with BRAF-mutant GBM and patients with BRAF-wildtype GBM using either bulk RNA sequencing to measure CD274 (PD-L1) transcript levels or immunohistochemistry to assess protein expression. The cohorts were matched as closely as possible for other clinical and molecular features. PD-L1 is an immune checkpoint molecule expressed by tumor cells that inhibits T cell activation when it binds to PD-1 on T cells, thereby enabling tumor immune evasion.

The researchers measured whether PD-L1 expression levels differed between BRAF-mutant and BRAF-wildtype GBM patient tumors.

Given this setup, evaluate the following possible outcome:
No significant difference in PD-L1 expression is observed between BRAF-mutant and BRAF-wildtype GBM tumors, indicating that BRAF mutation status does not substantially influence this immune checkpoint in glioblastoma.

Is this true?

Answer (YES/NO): NO